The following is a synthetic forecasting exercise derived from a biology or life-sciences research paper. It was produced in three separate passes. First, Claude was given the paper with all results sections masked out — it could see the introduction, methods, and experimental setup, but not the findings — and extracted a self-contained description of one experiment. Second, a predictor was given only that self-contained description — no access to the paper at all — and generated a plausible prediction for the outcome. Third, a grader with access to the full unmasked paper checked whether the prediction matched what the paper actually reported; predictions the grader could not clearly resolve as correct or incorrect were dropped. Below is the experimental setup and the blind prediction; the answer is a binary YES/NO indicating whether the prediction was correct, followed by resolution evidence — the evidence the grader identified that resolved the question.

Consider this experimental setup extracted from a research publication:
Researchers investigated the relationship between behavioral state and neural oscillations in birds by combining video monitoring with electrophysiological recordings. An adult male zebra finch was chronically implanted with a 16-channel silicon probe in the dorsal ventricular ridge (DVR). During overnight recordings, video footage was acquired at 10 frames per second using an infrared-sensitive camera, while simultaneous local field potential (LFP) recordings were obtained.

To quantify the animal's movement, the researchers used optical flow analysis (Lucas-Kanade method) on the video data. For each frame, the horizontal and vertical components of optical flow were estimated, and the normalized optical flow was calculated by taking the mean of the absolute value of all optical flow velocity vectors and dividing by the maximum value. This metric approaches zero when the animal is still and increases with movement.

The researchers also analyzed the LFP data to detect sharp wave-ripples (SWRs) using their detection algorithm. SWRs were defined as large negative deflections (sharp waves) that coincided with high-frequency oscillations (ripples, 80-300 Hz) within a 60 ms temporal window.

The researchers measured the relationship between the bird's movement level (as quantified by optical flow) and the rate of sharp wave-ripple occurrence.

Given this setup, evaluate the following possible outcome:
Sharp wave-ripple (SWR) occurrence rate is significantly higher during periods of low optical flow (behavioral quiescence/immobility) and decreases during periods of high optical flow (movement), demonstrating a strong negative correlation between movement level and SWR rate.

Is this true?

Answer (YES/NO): NO